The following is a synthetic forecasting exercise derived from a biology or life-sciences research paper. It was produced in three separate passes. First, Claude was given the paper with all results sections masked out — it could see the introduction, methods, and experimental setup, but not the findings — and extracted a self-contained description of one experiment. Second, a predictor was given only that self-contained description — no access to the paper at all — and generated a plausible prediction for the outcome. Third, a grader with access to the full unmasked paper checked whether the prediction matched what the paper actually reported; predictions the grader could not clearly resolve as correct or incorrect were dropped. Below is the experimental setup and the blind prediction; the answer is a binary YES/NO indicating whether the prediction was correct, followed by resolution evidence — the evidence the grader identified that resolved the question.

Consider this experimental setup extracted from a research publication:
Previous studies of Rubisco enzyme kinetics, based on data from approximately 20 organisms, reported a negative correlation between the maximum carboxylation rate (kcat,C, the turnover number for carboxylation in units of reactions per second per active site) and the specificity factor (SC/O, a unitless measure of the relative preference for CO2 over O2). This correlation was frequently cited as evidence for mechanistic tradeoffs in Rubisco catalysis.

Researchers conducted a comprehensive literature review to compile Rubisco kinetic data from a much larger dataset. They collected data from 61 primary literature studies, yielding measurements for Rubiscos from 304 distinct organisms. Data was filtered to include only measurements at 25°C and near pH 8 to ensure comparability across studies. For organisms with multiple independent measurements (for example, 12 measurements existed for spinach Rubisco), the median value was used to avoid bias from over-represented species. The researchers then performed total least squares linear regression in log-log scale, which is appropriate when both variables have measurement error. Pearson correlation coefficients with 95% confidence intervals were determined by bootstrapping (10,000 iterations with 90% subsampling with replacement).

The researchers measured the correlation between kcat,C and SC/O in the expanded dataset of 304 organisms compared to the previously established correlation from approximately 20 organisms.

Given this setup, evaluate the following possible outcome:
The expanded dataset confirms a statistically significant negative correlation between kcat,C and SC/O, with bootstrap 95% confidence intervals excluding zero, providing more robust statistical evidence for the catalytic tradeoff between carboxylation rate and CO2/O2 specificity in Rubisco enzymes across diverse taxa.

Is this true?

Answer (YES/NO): NO